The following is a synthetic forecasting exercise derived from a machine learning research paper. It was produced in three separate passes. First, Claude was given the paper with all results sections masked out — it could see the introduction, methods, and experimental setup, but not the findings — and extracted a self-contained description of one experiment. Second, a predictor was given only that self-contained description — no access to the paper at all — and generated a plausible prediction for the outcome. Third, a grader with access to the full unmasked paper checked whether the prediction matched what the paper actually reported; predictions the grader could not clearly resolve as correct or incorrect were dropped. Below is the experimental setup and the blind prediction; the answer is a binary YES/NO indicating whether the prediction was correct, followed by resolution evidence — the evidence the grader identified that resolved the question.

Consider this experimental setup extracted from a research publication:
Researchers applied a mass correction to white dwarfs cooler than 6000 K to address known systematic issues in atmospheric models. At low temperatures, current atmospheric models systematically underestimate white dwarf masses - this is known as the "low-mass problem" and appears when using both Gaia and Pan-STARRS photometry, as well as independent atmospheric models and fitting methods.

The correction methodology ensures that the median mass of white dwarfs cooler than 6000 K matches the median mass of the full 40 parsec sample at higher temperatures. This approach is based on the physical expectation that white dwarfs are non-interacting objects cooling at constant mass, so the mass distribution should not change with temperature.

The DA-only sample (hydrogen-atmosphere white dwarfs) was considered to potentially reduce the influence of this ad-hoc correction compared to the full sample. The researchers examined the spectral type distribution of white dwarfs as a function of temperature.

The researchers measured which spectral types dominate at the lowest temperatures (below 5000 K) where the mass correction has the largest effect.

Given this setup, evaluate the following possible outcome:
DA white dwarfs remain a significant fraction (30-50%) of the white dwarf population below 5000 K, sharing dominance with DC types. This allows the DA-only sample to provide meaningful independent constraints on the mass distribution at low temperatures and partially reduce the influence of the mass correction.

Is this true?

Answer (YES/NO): NO